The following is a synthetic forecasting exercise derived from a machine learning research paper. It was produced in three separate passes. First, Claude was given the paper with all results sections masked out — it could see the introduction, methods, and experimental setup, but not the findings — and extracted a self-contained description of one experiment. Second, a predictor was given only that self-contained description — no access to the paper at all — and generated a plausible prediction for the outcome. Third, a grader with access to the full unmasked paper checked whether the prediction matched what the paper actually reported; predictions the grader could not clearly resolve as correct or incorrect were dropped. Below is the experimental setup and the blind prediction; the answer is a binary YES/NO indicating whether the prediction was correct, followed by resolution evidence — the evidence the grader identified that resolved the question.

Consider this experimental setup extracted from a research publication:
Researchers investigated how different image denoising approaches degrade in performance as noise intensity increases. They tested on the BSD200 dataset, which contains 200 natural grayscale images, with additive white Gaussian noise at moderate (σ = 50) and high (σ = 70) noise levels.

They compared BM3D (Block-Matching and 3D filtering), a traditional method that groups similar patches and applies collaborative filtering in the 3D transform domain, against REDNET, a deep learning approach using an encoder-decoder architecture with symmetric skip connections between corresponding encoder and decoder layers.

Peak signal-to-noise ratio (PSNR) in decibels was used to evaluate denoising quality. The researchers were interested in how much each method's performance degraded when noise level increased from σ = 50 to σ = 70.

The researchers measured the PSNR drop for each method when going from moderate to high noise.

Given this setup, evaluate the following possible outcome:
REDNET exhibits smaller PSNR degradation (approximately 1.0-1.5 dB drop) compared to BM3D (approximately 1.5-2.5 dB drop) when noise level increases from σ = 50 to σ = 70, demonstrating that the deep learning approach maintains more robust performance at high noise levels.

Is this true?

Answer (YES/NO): NO